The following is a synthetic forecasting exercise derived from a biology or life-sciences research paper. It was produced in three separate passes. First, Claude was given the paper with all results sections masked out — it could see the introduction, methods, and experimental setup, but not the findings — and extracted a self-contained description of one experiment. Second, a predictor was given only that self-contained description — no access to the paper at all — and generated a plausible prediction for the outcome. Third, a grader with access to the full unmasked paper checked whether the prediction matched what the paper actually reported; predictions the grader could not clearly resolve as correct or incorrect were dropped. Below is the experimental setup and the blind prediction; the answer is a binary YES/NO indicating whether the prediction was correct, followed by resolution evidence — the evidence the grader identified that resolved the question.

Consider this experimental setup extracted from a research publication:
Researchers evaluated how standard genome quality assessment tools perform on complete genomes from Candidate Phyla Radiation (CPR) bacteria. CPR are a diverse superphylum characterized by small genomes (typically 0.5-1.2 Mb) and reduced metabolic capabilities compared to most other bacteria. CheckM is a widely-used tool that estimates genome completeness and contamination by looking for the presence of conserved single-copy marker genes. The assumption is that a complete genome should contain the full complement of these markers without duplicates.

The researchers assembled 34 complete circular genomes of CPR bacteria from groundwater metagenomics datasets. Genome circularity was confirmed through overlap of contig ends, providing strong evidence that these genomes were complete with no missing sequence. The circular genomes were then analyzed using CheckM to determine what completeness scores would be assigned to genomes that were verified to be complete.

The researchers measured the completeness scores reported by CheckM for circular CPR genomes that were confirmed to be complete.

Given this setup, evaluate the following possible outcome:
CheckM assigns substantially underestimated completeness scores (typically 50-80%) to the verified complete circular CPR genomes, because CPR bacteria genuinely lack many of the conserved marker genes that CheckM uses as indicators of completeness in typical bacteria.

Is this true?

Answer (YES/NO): YES